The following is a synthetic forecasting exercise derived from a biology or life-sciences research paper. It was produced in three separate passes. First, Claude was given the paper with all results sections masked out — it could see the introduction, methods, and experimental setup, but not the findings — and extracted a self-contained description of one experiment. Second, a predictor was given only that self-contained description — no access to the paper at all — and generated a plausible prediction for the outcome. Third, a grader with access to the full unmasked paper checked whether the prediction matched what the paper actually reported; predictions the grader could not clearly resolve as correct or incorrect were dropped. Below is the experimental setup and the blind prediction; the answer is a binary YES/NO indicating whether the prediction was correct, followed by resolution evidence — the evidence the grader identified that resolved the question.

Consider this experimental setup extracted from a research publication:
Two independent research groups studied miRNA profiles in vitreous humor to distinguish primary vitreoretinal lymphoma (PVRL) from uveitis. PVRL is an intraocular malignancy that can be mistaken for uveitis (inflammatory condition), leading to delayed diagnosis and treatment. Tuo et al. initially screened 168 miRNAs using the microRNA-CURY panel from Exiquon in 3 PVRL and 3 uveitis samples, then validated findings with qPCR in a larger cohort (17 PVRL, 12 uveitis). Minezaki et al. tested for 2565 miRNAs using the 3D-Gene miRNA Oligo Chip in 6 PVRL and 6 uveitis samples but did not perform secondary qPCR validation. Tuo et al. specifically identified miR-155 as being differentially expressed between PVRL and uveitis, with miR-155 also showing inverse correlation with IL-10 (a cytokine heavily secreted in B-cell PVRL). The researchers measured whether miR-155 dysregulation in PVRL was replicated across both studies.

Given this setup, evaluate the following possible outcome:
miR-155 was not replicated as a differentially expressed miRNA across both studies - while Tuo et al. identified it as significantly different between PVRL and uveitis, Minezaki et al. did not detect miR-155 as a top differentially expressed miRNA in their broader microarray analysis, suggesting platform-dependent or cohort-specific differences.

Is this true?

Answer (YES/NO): YES